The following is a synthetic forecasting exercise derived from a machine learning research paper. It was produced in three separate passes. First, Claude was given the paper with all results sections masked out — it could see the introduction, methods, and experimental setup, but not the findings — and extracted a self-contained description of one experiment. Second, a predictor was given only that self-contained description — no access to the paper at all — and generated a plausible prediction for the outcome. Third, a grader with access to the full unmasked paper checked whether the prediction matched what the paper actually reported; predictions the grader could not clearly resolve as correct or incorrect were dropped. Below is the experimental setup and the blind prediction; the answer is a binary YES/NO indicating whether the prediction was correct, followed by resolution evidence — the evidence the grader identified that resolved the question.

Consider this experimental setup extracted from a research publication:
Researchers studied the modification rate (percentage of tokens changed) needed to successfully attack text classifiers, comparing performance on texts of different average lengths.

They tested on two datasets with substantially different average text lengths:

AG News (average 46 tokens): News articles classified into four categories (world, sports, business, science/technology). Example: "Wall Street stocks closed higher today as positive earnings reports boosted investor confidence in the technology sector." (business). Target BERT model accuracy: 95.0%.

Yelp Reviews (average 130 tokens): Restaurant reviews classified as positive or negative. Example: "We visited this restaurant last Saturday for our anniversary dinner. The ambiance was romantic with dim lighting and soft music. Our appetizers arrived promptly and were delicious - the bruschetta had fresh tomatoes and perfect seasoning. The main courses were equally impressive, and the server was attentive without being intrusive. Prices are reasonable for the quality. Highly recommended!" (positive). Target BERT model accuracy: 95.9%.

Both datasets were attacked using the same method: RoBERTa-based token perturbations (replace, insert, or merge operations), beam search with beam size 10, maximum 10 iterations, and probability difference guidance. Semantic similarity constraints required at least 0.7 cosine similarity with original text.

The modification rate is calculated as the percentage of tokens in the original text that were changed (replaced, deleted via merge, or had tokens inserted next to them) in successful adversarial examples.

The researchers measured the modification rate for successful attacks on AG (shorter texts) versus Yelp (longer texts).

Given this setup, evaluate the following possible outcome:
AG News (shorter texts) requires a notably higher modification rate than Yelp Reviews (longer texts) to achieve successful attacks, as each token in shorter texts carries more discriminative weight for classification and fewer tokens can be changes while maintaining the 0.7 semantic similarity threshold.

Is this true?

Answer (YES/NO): YES